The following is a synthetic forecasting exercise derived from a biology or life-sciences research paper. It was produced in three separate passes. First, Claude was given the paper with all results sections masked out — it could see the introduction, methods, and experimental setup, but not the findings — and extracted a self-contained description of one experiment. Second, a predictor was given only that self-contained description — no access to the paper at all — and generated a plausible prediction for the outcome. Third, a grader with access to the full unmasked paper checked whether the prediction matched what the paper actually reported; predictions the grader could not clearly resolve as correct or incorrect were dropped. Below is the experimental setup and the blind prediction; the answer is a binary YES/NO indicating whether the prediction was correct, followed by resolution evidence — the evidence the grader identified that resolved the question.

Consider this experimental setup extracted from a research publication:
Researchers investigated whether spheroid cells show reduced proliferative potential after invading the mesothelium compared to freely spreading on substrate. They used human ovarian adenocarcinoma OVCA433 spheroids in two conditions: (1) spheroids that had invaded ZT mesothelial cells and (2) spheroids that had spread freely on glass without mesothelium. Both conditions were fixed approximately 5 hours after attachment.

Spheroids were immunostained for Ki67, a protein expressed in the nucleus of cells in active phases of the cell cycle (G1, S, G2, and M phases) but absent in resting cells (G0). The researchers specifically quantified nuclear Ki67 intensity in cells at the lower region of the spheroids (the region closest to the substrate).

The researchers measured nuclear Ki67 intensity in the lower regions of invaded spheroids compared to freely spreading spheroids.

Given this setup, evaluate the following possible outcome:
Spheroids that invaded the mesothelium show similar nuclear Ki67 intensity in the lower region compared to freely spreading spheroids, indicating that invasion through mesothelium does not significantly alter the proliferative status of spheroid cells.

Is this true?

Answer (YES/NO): NO